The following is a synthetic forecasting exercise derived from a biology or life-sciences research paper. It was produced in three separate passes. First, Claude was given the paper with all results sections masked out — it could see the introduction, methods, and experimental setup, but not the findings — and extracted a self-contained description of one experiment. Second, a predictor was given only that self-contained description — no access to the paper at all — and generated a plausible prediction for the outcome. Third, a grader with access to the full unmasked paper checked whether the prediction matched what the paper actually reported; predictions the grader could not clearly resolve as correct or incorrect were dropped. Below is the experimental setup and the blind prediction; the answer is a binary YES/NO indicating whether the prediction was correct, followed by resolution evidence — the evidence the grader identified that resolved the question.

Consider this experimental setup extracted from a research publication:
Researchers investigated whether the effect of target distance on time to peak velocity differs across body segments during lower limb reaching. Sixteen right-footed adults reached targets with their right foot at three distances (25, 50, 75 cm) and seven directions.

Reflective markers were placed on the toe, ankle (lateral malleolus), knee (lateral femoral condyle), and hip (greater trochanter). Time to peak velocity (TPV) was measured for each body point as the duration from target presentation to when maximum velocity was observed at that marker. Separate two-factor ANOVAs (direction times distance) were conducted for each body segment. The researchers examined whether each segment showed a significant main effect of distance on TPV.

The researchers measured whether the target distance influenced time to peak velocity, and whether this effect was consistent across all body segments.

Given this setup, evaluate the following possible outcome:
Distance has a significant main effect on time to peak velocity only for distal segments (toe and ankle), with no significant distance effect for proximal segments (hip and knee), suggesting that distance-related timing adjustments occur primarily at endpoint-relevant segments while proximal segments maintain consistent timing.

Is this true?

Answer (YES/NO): NO